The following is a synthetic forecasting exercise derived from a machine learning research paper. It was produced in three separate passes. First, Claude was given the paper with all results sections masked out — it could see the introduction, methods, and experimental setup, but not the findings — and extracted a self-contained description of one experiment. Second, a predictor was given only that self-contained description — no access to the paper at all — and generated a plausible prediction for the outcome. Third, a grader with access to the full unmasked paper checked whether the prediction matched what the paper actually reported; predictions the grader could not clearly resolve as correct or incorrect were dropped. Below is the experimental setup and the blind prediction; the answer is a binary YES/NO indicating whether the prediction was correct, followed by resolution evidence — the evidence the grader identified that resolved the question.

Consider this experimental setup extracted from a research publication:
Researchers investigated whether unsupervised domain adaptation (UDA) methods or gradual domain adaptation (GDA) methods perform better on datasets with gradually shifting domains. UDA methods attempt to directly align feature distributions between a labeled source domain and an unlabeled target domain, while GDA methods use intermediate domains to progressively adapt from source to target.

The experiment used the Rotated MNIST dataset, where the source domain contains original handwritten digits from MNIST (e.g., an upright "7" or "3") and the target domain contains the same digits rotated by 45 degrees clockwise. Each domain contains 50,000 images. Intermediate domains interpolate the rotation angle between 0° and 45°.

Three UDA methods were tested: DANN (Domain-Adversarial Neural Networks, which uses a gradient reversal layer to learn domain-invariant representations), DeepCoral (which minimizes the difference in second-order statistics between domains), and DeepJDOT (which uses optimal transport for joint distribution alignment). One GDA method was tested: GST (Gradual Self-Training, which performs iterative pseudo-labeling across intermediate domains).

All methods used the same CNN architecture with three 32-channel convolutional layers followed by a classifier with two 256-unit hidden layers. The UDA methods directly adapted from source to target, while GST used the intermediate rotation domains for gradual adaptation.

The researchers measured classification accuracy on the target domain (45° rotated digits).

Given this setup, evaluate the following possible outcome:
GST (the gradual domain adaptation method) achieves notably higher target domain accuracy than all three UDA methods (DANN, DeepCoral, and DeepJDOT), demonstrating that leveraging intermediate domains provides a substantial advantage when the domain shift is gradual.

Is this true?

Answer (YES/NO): YES